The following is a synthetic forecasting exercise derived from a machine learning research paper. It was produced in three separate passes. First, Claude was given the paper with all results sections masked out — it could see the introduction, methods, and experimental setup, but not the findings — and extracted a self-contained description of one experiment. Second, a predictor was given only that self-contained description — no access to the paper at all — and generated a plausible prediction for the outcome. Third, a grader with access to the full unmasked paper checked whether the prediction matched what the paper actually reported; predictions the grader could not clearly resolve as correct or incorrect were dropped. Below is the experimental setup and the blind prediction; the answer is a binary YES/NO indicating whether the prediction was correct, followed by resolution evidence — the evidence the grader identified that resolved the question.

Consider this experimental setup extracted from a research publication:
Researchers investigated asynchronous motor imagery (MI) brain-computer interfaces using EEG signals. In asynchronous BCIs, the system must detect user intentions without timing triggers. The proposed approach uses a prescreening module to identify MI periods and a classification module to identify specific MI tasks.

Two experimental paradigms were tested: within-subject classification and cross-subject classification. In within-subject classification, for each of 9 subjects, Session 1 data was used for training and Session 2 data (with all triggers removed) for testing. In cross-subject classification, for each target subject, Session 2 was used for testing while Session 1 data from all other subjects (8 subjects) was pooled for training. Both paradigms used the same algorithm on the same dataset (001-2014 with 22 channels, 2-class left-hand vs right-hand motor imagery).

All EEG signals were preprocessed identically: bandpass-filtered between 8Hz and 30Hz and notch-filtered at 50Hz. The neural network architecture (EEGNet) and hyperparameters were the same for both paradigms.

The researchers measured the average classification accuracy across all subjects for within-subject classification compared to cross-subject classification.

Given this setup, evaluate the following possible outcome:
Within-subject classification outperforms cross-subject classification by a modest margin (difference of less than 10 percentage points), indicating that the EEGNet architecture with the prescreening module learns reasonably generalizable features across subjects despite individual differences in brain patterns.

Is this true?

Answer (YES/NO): YES